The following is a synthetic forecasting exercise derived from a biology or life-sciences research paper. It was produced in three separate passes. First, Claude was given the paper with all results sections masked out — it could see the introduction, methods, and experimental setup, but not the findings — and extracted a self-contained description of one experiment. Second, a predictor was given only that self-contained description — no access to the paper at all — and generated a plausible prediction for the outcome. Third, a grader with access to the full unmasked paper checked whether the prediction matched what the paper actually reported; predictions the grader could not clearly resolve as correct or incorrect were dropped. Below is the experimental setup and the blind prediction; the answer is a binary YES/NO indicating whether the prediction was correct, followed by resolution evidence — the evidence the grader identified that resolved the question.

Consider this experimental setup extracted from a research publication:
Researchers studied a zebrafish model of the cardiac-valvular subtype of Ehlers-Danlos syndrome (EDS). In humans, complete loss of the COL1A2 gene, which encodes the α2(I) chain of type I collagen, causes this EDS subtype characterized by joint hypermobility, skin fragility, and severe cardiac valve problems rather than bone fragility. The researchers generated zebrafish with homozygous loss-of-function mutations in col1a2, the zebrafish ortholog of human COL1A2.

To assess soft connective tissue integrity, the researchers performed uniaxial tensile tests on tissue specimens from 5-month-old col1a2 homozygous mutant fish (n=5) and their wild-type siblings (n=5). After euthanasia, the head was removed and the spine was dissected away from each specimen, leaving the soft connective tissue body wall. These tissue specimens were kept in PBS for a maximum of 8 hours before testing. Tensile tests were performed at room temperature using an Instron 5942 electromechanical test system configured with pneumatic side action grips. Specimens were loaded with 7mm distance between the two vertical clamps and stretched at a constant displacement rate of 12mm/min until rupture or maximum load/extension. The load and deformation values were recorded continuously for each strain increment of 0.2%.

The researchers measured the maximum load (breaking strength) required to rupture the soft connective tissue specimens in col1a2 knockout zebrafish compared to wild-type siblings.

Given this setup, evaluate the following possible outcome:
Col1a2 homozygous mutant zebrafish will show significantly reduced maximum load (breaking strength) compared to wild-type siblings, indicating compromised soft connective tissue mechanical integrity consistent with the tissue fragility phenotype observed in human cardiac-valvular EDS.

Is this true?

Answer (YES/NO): YES